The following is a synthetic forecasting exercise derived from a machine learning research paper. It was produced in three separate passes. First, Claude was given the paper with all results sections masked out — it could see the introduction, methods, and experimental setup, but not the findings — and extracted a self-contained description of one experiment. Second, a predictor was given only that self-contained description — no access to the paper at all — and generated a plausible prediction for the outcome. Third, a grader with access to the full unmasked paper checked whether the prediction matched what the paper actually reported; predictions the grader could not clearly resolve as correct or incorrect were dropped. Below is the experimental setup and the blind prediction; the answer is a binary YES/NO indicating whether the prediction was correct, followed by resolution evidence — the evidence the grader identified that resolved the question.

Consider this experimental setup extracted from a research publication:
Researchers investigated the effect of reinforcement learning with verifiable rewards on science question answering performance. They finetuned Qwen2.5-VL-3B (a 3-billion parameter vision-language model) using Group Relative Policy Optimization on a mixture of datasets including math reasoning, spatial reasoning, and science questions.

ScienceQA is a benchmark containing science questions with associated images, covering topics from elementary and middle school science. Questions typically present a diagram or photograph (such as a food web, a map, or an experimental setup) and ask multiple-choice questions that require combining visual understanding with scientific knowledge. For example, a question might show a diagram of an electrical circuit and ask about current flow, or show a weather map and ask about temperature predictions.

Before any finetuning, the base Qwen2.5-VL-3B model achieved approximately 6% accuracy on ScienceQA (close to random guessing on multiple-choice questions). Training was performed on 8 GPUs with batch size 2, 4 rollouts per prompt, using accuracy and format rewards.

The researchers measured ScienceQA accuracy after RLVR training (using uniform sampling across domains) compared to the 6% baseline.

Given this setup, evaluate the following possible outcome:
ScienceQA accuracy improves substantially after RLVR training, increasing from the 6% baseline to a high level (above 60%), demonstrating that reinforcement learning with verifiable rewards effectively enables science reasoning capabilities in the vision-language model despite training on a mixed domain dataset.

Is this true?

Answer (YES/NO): YES